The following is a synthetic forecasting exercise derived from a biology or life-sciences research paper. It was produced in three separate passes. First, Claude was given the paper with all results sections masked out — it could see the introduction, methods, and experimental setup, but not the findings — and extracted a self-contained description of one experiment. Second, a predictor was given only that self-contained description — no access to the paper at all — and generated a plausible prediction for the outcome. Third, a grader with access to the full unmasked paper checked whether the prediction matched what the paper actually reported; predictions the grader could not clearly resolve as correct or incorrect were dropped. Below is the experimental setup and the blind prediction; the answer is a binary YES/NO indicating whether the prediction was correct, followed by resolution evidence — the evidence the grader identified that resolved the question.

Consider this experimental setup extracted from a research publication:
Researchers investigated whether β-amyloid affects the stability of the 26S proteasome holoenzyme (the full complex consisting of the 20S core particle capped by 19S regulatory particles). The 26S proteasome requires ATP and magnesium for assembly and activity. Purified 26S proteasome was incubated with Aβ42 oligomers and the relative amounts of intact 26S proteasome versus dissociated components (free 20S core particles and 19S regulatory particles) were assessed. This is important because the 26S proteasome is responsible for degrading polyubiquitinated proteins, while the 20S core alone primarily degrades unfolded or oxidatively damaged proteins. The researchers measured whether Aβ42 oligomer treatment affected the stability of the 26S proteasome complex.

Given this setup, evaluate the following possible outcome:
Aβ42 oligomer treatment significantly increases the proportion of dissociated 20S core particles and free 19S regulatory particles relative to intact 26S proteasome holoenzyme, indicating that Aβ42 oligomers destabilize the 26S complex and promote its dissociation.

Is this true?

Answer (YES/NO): YES